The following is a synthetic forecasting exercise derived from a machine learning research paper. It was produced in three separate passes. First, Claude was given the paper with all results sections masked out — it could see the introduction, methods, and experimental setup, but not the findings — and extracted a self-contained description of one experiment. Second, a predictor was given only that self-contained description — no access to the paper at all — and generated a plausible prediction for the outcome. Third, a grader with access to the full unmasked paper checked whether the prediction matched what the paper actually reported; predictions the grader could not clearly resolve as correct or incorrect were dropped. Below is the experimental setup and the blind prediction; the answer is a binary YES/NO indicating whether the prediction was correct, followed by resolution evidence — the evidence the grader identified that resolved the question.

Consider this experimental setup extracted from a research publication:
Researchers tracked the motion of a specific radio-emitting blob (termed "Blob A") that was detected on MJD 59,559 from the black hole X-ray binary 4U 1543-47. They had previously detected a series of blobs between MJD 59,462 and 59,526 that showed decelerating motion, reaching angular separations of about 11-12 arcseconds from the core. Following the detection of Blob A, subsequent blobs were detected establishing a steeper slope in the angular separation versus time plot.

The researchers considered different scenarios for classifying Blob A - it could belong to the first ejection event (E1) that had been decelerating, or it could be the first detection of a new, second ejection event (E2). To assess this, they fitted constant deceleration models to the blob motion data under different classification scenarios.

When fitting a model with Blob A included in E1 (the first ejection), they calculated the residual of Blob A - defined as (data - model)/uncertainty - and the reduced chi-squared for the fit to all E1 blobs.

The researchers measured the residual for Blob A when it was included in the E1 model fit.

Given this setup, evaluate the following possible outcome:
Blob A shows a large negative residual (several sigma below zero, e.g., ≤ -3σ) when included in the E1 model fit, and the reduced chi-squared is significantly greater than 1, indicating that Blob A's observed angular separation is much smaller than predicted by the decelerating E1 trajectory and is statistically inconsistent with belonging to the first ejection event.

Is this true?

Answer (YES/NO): YES